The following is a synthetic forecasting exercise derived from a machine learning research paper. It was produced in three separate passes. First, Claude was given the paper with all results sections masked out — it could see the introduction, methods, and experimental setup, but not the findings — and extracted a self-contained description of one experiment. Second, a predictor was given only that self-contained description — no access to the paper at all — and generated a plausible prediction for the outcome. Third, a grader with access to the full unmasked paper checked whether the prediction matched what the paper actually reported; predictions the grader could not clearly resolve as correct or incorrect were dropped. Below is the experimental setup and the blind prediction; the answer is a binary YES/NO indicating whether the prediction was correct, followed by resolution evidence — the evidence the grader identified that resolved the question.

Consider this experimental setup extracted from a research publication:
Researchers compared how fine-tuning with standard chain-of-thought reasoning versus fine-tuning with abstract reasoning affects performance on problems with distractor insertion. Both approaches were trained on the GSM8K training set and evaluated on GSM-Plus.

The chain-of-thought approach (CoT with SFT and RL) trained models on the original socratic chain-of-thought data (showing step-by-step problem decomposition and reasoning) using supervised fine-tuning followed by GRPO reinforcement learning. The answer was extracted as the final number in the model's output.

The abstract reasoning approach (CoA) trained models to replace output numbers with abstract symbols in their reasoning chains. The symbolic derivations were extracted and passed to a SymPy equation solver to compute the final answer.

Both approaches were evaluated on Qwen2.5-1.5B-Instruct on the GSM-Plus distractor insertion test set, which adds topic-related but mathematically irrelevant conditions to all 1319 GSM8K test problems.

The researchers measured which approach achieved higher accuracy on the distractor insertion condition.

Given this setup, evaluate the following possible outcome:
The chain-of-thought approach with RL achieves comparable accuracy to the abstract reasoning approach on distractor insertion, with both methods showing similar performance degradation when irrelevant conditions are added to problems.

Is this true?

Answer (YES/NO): NO